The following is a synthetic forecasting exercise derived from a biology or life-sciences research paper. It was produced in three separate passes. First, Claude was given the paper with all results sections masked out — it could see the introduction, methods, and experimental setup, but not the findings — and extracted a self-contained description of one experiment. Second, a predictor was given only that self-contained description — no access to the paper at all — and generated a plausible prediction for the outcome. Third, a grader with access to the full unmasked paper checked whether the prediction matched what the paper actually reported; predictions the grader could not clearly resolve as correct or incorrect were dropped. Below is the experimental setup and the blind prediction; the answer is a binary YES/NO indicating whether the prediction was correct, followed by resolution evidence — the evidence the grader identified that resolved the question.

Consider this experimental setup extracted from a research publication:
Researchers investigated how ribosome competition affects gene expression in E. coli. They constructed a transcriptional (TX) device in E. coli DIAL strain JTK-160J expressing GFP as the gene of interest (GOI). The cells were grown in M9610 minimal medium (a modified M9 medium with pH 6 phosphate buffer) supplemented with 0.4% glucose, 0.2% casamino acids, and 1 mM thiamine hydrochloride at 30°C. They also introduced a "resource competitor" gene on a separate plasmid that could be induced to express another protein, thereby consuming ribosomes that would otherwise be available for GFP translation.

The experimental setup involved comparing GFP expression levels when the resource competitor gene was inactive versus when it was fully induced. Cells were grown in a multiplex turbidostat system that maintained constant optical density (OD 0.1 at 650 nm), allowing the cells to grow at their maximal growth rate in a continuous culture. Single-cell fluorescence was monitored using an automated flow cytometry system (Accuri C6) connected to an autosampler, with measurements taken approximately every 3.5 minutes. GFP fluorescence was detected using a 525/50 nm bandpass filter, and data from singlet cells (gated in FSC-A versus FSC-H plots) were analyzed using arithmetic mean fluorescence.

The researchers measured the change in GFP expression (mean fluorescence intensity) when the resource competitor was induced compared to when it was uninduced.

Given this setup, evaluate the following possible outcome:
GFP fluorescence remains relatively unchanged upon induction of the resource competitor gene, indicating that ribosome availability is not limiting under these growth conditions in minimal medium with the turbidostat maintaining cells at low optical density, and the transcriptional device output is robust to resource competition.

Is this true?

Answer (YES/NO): NO